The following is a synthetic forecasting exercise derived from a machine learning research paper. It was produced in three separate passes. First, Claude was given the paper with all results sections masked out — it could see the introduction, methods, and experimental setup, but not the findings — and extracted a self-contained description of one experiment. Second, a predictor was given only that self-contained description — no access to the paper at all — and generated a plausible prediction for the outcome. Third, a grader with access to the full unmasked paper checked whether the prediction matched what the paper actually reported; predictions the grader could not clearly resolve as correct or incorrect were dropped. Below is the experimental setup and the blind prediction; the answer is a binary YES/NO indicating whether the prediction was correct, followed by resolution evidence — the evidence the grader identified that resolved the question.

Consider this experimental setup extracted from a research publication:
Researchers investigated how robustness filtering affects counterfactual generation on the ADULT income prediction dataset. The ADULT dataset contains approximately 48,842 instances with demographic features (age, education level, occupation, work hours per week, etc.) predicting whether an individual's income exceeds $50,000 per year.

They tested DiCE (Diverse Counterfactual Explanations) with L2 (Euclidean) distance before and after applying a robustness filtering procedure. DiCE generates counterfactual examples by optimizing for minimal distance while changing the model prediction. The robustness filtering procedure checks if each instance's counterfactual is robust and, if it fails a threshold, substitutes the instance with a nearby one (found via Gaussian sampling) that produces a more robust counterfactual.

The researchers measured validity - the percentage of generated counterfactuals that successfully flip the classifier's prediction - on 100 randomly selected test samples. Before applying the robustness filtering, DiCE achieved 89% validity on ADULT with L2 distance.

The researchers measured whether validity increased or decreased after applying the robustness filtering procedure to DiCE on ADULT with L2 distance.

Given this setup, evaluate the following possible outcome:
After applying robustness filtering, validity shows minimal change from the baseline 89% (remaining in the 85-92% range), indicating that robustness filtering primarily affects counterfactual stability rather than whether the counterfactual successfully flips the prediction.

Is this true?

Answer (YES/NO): NO